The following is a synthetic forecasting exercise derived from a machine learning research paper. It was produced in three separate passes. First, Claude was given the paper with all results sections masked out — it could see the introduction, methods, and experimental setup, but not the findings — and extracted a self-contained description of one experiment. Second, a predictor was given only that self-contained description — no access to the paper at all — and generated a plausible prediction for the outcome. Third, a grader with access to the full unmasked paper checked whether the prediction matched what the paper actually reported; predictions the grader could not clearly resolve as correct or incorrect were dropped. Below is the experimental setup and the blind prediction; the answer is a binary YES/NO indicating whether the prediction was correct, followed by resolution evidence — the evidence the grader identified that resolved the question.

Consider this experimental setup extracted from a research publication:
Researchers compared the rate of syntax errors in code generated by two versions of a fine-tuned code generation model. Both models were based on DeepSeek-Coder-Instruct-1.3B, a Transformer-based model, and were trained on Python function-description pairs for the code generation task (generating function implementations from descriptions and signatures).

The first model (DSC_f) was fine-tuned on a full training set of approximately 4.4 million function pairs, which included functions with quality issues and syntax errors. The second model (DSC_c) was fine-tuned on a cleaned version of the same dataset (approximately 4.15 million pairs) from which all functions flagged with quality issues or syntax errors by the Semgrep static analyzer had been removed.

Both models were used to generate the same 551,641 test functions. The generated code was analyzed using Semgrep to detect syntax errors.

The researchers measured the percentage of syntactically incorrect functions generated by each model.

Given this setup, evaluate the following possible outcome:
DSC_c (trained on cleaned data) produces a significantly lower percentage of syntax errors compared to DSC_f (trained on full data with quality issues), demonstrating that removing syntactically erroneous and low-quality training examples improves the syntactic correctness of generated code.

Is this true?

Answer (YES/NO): YES